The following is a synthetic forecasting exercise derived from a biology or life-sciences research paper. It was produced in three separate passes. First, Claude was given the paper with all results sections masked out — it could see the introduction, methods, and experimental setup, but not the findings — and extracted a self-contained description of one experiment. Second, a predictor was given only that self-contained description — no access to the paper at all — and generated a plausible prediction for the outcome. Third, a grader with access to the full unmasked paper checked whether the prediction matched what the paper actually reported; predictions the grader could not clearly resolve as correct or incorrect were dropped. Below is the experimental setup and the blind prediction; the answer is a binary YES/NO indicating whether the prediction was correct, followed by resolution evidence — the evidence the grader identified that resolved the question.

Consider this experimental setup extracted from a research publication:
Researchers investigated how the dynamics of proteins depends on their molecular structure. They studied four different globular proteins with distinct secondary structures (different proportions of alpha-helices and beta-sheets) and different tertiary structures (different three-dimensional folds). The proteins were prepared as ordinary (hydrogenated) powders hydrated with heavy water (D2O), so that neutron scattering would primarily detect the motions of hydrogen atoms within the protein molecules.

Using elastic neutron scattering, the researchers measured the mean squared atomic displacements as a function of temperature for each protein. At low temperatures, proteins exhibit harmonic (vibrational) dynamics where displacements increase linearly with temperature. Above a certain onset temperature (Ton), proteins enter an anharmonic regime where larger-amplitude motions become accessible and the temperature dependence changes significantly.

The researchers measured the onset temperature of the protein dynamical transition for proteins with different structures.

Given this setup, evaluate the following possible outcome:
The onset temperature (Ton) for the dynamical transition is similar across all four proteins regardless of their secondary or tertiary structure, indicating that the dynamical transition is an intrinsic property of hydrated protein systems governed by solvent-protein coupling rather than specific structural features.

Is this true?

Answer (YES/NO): NO